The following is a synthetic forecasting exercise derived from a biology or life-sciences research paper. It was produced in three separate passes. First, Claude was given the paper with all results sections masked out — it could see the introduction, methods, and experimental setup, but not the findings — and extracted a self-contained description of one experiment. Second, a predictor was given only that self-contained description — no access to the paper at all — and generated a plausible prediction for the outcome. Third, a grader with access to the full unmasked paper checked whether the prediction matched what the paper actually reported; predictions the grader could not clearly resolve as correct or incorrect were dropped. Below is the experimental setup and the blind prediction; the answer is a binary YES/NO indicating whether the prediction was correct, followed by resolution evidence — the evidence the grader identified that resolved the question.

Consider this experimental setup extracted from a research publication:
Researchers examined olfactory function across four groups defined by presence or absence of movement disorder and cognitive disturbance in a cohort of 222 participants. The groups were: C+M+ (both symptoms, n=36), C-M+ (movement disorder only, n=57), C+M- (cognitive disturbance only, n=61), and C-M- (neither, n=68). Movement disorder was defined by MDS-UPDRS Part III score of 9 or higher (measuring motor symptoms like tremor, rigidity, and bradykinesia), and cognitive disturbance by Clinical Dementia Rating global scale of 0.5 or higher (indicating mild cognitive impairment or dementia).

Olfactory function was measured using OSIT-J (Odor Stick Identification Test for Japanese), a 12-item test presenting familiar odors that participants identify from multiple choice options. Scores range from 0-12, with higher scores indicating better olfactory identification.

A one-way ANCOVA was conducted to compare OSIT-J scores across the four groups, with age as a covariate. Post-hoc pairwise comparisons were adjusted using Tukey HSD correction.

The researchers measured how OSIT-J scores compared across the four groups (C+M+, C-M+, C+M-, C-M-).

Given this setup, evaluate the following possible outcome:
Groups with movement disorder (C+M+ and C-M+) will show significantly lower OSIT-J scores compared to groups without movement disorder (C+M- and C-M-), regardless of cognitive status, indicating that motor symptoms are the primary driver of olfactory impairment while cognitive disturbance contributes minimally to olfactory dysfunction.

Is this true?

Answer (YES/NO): NO